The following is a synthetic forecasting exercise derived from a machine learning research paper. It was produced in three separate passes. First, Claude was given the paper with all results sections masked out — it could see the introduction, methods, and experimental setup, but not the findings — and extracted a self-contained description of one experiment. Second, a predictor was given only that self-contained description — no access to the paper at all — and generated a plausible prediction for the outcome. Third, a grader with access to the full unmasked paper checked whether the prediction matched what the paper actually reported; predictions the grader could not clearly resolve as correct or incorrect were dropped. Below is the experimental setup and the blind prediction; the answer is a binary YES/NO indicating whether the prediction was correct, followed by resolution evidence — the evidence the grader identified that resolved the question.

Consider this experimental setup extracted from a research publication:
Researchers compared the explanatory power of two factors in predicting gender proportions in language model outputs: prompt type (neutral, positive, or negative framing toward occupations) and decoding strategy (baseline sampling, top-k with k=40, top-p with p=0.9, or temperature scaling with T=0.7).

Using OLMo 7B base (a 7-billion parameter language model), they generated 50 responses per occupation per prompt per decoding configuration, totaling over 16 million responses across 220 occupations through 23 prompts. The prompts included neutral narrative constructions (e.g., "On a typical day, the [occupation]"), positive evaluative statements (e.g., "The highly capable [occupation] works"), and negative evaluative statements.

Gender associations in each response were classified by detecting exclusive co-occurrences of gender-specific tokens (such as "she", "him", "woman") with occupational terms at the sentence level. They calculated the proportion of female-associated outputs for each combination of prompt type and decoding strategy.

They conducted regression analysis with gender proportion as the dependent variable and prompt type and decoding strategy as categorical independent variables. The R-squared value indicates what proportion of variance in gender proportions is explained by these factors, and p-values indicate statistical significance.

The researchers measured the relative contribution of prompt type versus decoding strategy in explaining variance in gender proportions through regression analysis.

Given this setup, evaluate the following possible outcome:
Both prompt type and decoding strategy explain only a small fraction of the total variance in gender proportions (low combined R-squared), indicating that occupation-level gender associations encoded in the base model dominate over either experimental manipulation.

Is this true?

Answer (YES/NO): YES